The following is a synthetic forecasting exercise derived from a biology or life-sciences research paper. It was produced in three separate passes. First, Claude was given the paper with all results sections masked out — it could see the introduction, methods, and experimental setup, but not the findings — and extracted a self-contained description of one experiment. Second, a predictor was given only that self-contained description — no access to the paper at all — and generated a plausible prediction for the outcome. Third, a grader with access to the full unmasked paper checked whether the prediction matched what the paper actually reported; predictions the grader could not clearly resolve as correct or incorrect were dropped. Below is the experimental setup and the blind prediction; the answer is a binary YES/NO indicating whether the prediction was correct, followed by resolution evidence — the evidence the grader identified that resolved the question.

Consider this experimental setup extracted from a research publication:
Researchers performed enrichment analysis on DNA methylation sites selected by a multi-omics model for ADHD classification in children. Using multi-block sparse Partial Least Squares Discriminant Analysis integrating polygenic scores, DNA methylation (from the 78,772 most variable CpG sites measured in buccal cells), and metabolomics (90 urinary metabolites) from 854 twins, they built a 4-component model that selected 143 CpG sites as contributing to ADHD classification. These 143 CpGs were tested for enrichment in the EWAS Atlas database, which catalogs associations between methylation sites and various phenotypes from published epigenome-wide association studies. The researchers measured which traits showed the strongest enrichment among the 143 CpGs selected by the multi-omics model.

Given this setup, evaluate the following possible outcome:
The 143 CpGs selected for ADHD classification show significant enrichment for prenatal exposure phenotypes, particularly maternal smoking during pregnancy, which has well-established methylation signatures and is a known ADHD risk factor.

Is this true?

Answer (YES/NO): NO